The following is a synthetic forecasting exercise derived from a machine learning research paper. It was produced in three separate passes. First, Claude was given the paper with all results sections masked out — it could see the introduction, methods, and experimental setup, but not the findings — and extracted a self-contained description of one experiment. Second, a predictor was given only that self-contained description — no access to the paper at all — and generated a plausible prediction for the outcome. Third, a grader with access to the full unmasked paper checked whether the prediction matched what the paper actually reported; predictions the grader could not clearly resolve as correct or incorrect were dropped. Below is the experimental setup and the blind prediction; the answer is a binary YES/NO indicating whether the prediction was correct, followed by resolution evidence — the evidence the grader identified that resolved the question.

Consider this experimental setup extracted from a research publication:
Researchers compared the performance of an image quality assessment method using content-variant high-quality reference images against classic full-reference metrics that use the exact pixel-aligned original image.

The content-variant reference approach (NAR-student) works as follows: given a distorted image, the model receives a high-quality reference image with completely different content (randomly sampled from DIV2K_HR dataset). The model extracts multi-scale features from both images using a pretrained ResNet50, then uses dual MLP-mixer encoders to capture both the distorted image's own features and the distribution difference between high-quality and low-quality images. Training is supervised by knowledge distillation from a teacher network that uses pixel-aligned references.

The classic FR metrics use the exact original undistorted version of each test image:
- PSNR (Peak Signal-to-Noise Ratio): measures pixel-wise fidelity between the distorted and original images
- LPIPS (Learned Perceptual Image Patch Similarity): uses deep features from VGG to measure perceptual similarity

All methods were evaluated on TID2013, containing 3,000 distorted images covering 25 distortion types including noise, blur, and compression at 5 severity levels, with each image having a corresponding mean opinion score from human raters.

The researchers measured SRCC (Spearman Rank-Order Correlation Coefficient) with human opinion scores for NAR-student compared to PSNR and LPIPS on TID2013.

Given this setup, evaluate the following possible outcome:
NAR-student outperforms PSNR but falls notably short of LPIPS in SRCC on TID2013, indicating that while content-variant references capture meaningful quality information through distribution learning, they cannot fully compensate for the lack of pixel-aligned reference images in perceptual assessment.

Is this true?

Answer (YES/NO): NO